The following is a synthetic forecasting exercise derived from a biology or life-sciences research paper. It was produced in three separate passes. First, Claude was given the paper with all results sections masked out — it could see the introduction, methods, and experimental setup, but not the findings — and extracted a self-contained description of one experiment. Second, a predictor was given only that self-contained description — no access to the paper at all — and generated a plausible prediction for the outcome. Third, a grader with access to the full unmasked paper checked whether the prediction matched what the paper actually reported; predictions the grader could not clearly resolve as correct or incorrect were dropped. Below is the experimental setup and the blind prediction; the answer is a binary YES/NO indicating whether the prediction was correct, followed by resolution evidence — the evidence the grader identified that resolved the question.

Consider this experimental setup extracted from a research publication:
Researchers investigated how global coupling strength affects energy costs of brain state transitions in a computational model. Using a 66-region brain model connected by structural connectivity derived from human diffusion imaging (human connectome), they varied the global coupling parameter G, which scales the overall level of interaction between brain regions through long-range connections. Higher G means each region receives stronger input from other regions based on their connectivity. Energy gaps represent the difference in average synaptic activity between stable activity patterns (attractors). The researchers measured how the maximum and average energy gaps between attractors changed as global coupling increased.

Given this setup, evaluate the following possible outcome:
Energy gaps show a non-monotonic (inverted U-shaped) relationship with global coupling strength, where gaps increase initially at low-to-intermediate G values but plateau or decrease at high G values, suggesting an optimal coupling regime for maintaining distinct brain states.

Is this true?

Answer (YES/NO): NO